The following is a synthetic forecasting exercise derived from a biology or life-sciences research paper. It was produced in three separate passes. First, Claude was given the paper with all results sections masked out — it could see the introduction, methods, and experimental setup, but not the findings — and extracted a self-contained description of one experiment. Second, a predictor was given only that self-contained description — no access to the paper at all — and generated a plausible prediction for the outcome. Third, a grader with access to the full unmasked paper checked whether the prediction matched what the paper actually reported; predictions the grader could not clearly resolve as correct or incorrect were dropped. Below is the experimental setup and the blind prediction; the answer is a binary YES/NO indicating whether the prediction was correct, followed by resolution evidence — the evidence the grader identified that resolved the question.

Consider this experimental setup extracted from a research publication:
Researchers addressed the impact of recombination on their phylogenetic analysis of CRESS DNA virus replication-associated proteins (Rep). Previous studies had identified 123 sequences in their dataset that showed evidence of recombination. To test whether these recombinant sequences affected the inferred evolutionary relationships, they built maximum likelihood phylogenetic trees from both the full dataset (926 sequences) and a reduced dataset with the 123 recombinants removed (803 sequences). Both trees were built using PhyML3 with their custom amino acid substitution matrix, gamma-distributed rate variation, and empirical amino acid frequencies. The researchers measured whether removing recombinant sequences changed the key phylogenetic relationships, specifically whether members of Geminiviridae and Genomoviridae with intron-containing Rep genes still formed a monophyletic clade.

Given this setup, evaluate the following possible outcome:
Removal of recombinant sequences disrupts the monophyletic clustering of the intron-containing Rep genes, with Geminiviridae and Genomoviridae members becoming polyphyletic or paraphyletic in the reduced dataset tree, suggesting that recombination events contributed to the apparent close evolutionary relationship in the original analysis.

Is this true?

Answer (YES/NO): NO